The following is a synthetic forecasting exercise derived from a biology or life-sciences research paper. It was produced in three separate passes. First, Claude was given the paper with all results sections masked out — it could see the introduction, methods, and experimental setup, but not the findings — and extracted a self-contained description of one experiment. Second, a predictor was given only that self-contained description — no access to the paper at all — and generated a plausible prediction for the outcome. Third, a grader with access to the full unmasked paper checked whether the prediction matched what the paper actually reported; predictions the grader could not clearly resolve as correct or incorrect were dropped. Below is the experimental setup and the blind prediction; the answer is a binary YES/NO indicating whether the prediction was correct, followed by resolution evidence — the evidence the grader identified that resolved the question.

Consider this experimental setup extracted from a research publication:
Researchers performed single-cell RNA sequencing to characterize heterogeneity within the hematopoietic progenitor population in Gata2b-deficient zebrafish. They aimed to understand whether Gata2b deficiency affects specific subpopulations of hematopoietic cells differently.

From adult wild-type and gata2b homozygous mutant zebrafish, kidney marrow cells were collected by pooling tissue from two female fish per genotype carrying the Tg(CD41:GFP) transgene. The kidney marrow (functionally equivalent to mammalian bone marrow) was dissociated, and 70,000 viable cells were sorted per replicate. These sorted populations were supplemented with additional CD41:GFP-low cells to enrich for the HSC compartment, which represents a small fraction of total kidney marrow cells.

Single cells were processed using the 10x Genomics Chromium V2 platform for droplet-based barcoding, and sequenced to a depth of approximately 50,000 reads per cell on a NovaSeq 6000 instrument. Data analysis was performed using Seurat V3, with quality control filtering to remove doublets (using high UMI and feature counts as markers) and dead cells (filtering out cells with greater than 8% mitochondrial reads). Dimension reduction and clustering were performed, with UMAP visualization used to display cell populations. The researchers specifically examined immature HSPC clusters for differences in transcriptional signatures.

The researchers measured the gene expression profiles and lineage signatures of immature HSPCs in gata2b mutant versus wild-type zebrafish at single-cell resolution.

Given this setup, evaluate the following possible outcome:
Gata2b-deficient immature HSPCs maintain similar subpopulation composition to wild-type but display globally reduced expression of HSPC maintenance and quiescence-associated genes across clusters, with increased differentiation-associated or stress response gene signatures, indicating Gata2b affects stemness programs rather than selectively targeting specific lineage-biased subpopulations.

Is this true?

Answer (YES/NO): NO